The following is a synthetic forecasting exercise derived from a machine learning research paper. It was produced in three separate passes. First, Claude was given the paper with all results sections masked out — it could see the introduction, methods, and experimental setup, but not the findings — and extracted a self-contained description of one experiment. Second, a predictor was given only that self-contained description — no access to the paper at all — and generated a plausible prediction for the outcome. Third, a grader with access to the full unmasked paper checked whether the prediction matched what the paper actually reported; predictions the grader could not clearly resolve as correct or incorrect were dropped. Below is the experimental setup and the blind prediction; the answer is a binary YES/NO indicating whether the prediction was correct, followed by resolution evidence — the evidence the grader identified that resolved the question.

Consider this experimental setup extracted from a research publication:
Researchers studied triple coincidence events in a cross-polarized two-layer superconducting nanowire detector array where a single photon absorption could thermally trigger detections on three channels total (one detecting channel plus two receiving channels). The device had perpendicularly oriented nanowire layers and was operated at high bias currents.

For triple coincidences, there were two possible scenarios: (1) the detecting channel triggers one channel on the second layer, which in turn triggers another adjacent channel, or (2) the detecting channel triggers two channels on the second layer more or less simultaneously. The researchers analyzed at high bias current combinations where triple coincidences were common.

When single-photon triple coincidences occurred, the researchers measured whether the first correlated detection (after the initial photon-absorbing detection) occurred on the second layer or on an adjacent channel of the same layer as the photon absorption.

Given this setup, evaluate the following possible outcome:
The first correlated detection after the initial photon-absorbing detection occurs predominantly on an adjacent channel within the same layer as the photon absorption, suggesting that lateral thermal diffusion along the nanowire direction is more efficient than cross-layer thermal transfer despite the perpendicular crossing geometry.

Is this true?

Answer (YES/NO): NO